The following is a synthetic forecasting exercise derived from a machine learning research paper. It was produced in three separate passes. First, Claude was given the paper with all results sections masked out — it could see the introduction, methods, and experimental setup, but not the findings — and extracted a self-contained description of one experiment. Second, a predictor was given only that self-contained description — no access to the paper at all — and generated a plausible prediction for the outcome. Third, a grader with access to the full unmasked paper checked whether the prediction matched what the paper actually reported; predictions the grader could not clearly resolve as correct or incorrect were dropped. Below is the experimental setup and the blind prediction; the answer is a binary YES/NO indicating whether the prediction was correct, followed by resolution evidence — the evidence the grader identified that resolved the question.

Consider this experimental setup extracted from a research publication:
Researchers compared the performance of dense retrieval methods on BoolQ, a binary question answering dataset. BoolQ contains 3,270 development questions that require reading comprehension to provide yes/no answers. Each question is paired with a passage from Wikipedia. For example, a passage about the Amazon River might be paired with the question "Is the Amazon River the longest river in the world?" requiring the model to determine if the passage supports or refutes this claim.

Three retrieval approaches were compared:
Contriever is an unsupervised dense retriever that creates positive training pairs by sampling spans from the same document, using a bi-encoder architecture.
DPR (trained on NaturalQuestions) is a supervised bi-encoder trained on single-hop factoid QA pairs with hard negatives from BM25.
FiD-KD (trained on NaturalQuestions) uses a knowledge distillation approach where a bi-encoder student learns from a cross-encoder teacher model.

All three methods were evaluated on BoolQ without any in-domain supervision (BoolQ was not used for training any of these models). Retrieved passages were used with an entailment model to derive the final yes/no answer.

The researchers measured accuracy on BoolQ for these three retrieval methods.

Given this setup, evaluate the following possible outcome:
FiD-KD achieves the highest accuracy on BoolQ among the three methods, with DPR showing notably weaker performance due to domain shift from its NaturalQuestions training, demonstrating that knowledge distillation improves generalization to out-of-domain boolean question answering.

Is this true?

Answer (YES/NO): YES